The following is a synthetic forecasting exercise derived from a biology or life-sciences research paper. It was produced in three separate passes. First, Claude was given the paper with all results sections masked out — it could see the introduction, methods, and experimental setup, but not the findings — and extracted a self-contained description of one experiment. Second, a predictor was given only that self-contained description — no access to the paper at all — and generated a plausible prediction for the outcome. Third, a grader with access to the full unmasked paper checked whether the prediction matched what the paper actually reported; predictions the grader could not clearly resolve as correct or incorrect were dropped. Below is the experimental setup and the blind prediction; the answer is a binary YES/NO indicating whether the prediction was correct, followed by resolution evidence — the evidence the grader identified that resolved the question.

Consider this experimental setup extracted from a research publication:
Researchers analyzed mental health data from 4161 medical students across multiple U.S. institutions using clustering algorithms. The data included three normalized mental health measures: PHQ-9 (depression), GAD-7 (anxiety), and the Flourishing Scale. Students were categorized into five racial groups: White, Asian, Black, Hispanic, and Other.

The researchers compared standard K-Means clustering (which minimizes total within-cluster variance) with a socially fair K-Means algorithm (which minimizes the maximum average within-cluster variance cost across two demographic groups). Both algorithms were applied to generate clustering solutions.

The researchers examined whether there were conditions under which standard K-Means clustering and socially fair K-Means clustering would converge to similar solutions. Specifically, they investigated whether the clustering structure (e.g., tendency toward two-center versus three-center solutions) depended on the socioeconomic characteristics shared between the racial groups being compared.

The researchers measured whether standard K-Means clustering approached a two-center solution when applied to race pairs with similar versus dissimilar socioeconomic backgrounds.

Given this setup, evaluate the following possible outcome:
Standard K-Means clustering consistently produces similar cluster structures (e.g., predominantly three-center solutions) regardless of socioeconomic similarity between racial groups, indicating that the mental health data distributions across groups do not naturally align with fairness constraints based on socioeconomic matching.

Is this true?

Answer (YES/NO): NO